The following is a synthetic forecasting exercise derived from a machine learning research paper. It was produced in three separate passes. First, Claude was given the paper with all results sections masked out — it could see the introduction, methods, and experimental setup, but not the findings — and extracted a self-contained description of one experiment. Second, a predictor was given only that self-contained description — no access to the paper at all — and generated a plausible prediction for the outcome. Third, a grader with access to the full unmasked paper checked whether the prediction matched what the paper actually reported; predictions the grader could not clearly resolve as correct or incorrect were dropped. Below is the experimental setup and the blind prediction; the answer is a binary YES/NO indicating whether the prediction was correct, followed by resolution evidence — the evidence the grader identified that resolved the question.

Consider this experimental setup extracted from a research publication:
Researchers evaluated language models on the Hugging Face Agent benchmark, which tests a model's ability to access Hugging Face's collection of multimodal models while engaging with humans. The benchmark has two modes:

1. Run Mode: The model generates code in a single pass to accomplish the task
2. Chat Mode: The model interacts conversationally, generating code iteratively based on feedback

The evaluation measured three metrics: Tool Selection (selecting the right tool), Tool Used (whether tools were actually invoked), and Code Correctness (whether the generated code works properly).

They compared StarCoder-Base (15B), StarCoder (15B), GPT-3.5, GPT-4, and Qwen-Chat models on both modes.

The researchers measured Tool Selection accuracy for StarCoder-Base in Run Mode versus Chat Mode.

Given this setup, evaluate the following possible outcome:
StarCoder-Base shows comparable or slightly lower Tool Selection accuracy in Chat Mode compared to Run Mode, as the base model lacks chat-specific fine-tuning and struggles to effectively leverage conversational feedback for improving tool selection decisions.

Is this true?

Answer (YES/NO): NO